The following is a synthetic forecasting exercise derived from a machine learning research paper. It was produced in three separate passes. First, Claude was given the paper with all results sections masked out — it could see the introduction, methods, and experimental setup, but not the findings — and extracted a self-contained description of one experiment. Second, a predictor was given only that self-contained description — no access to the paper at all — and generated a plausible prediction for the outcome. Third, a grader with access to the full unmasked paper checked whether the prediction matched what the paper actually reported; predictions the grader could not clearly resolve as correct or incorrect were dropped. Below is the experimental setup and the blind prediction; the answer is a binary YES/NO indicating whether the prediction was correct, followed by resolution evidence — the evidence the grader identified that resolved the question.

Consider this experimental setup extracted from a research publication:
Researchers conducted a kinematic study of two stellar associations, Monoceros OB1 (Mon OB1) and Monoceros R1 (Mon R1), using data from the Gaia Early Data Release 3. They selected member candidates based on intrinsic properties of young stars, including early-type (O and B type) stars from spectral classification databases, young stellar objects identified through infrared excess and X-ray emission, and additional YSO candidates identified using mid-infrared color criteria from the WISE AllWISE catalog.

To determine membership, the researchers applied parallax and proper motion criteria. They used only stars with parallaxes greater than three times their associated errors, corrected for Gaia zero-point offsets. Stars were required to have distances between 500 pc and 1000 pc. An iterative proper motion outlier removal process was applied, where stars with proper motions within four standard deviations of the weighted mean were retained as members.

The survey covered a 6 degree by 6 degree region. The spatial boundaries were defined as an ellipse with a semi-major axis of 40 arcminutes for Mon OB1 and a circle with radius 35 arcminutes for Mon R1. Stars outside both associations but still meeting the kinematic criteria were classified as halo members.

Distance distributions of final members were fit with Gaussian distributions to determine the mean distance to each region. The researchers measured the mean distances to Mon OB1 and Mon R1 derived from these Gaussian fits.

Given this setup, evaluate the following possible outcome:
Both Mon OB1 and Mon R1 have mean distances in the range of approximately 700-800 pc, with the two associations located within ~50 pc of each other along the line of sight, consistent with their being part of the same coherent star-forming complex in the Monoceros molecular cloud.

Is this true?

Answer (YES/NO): NO